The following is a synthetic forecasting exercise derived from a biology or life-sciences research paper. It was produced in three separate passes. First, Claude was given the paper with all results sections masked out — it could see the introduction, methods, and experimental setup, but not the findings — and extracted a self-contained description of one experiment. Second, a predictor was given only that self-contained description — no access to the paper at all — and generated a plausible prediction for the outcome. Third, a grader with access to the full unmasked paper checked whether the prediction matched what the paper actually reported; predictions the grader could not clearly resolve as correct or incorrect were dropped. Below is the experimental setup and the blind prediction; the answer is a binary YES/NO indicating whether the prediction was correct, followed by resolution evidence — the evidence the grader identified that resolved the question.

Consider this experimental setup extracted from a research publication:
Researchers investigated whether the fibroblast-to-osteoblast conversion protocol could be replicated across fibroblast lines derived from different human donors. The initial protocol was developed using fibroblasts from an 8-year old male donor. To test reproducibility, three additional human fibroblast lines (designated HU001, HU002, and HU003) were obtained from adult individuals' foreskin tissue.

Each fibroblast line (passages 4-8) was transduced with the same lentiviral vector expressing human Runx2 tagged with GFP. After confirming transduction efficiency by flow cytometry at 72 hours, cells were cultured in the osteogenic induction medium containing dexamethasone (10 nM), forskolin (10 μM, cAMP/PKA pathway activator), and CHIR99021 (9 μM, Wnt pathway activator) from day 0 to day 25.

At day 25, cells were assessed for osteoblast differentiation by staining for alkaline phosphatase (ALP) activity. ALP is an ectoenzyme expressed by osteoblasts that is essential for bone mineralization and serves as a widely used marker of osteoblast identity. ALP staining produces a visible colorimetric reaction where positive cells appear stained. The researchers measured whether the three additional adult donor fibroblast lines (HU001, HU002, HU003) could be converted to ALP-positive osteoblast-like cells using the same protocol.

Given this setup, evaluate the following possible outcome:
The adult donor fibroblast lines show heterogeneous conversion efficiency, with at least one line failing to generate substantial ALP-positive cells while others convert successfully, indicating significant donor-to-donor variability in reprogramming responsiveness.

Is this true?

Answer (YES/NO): NO